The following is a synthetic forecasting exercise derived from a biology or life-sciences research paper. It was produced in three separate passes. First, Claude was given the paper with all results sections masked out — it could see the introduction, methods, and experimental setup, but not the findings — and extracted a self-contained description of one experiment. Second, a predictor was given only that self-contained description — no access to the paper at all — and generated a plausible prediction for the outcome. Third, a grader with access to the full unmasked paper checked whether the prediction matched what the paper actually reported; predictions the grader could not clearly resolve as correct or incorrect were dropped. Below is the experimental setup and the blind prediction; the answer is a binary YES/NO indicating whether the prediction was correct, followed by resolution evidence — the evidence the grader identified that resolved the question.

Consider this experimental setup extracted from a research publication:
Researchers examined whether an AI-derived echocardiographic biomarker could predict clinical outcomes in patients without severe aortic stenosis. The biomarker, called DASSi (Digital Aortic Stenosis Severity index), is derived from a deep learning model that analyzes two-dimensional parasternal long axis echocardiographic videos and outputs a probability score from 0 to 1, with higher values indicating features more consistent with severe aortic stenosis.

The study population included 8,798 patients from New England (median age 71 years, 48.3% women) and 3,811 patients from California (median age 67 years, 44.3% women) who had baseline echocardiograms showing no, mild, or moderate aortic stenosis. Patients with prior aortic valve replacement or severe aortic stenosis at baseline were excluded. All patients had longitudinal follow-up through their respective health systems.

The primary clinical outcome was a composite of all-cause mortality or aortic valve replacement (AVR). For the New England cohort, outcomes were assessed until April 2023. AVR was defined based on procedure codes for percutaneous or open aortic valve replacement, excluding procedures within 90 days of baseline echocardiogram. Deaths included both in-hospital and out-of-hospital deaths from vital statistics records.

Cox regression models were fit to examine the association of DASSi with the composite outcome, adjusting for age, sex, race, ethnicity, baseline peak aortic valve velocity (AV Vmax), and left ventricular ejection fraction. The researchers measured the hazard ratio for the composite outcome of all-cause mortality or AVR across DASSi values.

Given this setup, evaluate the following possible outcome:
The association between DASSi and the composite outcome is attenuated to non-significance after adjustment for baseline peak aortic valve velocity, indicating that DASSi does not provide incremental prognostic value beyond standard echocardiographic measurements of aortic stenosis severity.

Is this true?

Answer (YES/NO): NO